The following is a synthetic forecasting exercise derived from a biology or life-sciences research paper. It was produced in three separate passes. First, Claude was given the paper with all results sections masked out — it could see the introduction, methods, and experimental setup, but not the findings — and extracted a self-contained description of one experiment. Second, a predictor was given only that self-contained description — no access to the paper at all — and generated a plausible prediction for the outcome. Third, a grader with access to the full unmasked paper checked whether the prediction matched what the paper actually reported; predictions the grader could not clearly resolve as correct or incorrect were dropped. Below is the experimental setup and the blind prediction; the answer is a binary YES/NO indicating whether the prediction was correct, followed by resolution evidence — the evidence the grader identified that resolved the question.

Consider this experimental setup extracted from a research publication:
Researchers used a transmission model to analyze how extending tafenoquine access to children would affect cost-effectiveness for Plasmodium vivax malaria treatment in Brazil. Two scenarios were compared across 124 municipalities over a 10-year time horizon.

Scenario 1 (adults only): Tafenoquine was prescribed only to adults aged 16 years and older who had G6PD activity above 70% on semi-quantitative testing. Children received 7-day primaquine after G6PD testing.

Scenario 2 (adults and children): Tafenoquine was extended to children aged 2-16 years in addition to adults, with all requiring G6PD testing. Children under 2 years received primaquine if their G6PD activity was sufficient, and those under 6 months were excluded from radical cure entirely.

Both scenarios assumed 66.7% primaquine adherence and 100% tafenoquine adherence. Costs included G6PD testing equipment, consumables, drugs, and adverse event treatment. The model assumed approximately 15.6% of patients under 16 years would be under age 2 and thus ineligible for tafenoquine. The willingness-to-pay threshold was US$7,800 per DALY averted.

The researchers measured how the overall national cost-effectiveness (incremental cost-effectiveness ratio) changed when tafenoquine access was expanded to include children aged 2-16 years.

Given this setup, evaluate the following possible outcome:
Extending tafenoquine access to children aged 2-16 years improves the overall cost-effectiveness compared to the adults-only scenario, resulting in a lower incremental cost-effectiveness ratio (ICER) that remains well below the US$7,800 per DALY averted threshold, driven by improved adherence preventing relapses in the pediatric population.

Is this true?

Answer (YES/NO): YES